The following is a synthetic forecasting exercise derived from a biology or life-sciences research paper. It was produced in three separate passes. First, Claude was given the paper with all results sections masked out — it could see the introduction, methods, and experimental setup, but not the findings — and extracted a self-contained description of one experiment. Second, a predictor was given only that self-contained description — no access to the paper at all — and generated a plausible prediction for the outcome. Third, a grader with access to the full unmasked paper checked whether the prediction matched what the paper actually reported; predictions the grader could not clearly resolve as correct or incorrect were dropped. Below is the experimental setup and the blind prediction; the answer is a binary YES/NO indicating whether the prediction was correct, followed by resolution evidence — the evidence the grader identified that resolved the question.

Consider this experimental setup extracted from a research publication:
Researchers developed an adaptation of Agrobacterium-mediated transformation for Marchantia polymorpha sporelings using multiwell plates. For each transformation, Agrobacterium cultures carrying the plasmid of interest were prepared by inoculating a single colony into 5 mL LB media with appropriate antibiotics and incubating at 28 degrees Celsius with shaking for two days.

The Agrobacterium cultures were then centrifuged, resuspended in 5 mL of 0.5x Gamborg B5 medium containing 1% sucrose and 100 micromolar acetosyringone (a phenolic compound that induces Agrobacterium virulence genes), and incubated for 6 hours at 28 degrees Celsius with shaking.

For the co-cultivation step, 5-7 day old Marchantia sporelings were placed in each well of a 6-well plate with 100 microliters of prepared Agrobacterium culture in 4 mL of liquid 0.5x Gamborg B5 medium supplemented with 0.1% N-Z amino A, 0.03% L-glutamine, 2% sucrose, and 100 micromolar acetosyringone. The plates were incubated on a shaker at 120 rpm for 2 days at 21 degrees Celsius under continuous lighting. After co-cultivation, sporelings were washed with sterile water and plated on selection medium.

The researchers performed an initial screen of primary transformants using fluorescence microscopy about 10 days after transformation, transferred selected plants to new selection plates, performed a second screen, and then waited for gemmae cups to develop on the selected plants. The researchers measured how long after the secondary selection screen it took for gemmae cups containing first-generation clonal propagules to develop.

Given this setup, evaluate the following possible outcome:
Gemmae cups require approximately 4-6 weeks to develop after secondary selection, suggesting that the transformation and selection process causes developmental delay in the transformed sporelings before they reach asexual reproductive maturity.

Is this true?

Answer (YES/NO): NO